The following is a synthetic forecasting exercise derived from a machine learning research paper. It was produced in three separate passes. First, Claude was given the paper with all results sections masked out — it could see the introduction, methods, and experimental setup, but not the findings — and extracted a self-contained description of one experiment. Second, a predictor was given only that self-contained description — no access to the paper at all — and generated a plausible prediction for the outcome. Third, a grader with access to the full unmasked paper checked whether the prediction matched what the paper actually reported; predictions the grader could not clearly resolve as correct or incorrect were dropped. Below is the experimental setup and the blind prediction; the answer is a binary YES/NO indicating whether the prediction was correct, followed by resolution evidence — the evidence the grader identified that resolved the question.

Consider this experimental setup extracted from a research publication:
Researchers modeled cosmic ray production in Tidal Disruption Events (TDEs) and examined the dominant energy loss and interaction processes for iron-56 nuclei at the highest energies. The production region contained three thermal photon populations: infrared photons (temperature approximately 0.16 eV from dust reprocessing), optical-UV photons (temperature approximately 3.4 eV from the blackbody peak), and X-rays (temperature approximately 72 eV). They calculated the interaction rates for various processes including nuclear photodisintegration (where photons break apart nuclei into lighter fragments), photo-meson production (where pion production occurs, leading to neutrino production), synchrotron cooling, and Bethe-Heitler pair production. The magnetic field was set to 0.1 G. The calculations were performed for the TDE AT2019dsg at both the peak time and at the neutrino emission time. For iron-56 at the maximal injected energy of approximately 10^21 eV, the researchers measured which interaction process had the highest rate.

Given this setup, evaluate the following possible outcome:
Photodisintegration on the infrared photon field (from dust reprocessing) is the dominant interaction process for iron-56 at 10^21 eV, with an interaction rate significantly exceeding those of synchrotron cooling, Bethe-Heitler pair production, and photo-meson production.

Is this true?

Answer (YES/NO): YES